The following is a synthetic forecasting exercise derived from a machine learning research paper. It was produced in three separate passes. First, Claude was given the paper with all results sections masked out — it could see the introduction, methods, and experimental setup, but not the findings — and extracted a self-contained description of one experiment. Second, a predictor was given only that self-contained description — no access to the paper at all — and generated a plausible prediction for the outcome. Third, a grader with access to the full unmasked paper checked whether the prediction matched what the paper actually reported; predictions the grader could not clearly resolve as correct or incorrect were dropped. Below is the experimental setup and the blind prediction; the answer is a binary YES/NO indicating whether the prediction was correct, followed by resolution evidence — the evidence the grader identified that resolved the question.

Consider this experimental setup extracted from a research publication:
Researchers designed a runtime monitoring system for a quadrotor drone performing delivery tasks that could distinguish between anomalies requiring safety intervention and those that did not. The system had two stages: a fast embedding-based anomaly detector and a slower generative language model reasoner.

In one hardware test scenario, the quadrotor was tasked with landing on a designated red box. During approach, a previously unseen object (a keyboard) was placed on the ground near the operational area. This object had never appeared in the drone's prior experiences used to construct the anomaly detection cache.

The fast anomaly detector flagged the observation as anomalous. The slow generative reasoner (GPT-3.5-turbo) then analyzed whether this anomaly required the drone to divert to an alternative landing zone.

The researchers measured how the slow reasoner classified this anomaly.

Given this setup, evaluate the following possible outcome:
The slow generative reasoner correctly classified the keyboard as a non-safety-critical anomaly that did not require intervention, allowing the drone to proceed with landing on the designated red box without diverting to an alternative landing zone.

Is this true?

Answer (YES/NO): YES